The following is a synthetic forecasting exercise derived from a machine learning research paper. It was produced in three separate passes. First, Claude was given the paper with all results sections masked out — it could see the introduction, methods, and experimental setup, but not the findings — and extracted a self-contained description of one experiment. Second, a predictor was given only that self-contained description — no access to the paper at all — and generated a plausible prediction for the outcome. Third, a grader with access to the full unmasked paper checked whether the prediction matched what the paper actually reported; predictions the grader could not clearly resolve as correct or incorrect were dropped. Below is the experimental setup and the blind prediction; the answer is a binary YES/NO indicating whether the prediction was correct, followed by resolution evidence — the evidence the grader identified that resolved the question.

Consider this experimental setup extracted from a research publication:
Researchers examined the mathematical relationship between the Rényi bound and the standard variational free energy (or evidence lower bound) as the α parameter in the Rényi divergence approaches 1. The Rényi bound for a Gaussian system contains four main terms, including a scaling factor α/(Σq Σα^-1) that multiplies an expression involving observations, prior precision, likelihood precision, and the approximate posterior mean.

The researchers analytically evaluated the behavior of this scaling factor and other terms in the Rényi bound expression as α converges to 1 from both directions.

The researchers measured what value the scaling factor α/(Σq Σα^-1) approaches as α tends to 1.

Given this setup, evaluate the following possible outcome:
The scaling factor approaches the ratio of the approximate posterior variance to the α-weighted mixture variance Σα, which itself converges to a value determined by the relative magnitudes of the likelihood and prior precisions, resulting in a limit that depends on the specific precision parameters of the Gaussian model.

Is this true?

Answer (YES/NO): NO